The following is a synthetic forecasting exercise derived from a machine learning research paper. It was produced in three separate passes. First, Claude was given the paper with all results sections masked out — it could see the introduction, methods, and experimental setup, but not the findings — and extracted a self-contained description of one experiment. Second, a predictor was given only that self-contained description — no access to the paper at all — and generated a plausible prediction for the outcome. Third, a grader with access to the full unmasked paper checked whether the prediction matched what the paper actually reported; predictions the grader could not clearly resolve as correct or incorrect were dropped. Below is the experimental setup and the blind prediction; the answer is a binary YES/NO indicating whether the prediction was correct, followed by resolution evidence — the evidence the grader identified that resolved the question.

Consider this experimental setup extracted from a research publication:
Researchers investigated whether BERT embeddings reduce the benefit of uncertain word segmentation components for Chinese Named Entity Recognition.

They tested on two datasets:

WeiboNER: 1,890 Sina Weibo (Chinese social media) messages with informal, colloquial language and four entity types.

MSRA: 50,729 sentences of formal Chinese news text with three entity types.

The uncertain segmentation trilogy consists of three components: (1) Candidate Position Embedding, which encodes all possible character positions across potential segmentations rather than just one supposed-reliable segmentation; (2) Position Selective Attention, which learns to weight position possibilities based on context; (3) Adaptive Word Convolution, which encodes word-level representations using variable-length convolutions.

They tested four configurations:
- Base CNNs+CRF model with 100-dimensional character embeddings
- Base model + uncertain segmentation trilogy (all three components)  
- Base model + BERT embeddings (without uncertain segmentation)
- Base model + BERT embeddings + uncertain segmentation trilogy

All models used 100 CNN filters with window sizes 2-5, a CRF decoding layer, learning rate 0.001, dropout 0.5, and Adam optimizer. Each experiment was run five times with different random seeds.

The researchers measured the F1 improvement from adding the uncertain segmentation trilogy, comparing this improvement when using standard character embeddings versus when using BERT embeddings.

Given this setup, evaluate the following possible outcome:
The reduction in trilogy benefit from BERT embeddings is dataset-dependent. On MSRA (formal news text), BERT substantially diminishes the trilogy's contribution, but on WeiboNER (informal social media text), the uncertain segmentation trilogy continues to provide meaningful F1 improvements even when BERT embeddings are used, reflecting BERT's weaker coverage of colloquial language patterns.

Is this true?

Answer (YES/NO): NO